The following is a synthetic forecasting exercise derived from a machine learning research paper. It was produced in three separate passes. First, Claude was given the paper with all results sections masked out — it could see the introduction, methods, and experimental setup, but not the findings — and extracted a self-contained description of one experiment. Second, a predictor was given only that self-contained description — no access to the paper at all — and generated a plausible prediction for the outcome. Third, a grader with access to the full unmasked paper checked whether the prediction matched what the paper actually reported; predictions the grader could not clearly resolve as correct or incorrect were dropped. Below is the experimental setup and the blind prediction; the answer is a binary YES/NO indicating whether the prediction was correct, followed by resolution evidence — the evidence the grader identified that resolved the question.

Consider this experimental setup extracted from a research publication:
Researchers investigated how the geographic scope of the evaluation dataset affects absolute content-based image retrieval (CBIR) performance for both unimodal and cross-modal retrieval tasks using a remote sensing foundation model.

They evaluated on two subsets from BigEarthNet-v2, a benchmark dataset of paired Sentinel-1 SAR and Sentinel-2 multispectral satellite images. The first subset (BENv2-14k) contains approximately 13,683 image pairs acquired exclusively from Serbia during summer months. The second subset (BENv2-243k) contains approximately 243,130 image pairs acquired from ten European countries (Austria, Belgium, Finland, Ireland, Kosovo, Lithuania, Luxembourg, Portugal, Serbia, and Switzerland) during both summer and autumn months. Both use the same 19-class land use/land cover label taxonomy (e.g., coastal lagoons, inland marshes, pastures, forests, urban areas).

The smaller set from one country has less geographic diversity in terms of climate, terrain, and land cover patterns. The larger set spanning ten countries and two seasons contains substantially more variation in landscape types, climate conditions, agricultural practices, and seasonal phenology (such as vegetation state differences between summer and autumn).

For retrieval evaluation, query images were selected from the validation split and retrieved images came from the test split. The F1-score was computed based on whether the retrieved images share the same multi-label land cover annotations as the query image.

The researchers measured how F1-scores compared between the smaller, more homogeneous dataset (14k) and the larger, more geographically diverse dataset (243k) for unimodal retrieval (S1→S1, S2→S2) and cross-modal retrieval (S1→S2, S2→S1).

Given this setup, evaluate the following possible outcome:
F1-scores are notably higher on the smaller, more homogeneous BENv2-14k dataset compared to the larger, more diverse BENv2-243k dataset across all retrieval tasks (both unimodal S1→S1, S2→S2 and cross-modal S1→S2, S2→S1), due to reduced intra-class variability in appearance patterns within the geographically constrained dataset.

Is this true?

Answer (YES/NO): YES